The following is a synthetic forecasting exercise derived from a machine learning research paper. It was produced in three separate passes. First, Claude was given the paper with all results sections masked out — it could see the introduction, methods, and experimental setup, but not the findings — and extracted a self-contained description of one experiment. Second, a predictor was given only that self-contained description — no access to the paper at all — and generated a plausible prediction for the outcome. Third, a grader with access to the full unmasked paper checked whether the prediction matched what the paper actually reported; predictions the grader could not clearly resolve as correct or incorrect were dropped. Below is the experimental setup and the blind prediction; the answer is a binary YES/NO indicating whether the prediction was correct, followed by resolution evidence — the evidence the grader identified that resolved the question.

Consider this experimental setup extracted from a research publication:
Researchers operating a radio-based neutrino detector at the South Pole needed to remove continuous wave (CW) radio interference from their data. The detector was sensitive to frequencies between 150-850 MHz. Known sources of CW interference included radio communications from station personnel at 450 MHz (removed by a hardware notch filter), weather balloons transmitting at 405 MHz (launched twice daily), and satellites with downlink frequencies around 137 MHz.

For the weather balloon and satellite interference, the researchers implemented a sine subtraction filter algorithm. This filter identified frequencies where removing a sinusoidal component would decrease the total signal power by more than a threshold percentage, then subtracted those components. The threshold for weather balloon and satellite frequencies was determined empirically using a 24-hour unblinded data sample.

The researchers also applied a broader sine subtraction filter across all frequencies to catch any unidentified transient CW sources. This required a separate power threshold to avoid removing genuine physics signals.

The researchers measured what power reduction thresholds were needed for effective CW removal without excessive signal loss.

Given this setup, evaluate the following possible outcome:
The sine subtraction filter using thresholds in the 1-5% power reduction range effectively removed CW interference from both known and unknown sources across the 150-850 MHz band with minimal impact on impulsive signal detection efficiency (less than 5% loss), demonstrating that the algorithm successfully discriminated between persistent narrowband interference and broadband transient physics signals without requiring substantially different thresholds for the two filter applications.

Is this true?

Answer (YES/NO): NO